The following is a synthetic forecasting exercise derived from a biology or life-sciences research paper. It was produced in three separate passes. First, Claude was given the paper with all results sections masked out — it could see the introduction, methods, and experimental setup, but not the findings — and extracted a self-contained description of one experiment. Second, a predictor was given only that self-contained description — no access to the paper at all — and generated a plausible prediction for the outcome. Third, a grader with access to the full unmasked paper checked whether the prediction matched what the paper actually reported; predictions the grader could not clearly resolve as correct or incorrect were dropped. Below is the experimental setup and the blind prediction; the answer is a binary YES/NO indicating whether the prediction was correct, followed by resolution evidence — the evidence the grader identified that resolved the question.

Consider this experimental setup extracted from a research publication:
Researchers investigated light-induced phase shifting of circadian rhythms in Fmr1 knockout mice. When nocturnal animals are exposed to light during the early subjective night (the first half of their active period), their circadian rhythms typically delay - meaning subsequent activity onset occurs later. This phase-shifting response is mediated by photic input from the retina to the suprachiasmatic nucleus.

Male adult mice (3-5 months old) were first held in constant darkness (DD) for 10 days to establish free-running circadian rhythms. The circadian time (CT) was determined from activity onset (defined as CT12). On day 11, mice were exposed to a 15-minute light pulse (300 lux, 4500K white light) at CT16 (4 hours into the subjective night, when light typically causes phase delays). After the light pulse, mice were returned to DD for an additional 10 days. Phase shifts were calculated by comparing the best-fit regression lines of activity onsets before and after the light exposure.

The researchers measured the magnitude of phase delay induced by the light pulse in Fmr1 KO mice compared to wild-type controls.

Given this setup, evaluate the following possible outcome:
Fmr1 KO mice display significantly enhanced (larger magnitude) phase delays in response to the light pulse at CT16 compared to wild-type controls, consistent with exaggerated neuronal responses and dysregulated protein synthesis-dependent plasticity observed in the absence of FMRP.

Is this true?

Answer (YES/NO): NO